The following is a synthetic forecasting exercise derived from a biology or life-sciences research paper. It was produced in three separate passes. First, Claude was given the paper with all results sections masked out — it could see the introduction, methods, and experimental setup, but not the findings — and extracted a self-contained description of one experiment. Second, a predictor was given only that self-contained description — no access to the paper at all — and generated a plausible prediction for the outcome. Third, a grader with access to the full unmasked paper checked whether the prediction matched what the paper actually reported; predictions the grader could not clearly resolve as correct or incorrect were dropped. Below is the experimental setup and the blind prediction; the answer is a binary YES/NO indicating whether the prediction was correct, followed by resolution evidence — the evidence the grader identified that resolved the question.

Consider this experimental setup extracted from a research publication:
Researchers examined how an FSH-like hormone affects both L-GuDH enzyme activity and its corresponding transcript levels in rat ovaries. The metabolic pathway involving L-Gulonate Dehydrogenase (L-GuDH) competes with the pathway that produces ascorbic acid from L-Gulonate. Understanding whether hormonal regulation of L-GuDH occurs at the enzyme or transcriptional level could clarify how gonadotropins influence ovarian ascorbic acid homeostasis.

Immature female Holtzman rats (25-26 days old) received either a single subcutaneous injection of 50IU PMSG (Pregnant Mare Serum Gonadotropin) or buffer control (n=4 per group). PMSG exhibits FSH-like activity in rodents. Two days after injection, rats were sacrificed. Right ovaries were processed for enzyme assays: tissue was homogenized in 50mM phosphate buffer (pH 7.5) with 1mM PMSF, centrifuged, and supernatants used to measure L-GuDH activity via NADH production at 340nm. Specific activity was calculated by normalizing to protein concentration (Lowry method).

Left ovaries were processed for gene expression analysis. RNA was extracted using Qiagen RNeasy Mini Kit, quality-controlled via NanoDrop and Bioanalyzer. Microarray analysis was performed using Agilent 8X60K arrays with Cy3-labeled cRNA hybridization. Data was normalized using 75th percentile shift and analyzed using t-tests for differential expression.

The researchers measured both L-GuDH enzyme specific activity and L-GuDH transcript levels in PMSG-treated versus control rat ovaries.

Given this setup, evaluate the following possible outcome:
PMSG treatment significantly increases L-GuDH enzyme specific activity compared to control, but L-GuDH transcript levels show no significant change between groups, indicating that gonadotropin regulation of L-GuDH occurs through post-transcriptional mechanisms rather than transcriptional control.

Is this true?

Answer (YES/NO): YES